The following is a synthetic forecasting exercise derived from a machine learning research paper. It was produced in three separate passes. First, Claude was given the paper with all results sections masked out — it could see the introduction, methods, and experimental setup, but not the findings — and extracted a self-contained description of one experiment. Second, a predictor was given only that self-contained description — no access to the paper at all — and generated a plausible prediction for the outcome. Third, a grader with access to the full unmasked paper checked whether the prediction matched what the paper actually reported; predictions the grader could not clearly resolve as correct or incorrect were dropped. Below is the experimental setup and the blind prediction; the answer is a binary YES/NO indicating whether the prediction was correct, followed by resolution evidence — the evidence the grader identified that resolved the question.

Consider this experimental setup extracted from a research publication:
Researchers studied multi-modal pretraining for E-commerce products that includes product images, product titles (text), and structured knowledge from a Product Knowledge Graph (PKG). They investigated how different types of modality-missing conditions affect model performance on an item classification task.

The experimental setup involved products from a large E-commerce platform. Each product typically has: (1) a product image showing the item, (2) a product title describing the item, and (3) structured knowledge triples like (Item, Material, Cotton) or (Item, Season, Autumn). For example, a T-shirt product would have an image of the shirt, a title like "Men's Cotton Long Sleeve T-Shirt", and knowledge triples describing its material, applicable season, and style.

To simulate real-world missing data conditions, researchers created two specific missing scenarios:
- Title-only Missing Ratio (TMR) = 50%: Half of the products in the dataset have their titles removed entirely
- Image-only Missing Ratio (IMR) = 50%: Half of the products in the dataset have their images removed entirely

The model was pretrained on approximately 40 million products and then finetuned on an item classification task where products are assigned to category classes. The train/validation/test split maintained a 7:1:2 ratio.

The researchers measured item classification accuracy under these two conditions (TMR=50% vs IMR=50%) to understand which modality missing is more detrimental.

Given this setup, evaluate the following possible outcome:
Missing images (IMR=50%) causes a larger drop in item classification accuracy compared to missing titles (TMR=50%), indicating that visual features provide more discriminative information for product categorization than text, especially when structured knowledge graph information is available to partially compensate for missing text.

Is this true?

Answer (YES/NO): NO